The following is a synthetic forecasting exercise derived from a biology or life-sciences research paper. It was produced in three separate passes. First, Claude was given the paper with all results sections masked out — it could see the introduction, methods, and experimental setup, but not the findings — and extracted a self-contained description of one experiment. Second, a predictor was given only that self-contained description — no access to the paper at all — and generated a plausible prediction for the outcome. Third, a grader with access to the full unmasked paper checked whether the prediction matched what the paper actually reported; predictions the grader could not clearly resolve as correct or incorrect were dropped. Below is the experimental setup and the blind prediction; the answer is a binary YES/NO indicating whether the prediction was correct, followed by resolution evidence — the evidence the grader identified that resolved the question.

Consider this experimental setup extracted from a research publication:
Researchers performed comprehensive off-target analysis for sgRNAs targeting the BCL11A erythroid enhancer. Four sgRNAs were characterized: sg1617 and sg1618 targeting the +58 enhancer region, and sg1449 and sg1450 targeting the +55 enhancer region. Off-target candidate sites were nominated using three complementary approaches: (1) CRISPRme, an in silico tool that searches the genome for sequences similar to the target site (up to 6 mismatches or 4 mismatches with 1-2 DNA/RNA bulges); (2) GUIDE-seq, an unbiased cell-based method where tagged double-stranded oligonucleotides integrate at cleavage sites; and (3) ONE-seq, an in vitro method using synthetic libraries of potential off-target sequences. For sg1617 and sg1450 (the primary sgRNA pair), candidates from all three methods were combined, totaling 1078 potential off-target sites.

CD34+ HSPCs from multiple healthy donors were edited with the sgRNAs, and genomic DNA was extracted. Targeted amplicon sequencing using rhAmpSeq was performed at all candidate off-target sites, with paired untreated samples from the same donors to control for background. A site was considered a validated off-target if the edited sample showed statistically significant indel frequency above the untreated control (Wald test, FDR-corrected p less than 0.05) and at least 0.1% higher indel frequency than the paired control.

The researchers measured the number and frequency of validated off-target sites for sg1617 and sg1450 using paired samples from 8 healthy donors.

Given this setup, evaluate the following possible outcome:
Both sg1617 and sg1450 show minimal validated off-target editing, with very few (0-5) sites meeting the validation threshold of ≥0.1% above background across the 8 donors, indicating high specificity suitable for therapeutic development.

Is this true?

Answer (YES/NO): YES